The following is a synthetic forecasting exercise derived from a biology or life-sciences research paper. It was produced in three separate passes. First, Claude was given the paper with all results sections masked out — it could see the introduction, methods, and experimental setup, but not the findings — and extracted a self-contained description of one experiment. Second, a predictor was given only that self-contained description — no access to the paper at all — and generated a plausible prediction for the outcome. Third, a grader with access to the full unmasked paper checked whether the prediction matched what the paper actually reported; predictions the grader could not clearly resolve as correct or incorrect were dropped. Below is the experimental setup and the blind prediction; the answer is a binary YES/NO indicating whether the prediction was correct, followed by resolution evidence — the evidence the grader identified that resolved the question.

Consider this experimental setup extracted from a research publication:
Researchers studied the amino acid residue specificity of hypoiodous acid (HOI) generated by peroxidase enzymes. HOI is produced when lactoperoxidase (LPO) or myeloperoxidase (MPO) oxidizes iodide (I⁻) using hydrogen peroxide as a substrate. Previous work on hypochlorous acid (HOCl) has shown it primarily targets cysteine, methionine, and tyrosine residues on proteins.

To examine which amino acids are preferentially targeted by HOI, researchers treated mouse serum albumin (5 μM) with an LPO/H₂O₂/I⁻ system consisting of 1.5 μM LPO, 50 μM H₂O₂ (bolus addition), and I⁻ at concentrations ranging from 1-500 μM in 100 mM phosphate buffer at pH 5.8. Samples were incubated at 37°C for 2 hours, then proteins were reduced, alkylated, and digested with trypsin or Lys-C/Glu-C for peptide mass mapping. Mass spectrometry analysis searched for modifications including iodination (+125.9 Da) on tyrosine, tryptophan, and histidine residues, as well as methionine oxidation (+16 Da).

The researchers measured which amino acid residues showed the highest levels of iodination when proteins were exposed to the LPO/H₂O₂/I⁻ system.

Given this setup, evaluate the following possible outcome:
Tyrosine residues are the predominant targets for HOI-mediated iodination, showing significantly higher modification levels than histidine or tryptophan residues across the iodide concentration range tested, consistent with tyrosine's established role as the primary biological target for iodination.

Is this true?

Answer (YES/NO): YES